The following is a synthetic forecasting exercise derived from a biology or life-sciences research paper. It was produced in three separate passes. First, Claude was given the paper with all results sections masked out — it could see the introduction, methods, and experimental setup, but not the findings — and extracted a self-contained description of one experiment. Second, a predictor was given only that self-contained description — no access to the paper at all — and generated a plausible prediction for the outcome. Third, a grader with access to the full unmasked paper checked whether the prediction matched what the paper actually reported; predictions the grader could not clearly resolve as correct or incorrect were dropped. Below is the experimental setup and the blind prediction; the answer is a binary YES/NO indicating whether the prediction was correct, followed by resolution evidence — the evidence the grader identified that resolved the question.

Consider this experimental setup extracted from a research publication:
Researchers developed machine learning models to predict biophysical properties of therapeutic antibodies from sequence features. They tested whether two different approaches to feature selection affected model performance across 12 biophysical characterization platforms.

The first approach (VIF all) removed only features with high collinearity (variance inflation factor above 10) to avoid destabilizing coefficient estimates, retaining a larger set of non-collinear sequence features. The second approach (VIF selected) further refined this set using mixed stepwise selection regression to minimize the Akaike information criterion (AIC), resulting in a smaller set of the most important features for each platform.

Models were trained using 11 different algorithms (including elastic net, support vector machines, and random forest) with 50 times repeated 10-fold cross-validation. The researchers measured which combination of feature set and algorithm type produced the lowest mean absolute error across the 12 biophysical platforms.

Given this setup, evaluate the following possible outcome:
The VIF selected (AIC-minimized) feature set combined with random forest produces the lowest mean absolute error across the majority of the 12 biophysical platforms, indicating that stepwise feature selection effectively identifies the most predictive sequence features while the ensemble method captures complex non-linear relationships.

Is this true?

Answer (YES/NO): NO